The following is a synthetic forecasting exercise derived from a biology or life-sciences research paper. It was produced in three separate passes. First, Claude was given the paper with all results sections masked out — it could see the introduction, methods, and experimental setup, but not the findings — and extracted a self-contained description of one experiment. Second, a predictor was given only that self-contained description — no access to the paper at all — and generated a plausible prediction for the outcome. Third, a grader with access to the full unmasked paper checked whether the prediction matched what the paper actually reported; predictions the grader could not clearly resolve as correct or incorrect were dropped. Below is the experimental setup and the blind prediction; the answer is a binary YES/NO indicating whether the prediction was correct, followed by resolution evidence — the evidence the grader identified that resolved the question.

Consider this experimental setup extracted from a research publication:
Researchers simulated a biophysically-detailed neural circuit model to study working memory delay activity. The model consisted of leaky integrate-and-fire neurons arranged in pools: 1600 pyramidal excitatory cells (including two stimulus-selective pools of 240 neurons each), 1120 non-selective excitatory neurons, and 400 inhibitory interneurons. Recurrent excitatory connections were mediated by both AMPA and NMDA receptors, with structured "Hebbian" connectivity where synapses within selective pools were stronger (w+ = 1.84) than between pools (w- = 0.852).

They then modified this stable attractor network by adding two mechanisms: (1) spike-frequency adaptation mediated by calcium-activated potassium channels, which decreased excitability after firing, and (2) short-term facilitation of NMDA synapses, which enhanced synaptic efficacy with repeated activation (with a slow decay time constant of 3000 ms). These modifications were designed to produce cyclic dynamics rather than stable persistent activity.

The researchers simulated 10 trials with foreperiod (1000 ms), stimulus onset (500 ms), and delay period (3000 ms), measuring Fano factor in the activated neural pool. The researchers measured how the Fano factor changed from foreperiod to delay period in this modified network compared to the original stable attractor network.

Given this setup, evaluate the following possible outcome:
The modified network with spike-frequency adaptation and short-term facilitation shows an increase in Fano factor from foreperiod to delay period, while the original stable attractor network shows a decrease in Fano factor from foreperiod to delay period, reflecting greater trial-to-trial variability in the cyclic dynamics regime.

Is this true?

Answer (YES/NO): YES